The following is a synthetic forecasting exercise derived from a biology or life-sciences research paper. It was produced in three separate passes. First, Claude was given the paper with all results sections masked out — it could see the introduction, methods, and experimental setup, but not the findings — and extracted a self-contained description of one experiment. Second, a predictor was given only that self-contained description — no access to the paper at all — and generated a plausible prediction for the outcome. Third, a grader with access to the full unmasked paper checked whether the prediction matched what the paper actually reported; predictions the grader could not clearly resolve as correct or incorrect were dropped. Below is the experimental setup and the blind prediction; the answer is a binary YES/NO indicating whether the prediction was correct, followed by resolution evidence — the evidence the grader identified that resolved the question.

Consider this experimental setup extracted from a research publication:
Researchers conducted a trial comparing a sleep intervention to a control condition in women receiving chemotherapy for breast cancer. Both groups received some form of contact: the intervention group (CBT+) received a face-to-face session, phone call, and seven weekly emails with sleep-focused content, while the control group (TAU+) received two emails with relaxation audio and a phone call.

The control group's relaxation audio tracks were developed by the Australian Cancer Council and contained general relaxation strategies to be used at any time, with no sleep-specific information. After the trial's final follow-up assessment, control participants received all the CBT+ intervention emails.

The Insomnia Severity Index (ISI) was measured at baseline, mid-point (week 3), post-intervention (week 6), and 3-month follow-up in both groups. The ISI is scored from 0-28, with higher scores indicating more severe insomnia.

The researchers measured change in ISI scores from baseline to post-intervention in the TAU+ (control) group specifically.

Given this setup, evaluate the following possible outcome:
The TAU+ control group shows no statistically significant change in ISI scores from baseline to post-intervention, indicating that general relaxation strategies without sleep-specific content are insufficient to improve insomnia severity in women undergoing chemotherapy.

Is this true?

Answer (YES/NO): NO